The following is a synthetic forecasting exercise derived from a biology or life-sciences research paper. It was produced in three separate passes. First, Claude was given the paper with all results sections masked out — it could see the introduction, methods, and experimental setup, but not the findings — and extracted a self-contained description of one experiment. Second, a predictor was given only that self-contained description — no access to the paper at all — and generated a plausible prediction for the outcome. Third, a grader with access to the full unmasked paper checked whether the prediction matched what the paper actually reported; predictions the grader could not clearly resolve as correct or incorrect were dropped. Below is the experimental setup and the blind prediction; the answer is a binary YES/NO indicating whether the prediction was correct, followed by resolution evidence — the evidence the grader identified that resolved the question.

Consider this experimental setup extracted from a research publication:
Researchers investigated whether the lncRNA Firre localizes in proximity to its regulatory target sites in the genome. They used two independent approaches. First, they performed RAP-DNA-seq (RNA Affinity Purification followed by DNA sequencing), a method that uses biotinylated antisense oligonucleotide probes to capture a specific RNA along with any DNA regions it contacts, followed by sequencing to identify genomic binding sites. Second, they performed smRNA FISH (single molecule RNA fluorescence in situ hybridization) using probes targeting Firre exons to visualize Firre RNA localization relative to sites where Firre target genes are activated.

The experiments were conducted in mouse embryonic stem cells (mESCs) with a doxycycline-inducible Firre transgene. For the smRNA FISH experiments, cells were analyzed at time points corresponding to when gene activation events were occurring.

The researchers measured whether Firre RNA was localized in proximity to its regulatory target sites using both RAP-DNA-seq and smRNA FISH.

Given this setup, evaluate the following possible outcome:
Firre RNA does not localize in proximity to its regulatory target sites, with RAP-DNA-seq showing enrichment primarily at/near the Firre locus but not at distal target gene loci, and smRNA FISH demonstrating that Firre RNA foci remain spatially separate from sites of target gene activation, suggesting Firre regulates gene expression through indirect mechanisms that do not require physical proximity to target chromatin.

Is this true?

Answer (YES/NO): YES